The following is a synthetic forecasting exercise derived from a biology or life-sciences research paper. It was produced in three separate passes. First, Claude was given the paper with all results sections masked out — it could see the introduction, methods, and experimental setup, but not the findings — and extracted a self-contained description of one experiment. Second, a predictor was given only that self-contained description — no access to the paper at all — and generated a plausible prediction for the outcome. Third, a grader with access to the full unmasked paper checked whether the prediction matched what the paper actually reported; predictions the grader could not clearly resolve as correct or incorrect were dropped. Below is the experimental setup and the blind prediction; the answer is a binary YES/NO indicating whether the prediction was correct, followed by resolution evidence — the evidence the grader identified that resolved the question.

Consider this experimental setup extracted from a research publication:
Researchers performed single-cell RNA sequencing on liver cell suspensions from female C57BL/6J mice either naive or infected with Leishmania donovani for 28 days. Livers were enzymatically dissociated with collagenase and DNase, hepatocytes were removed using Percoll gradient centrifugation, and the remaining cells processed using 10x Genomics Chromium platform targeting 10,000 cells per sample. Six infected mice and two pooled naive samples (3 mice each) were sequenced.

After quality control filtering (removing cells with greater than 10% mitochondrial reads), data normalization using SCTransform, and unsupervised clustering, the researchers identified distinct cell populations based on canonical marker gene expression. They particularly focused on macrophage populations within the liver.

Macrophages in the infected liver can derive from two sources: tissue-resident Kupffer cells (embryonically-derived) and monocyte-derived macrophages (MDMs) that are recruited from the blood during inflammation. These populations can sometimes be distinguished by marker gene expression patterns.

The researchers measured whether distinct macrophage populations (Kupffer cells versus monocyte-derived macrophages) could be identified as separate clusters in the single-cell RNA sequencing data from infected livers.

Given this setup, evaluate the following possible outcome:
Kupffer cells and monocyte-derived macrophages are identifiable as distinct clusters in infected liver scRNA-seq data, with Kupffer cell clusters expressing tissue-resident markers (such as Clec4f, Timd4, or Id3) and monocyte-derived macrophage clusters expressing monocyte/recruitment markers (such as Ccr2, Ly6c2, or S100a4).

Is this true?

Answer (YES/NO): YES